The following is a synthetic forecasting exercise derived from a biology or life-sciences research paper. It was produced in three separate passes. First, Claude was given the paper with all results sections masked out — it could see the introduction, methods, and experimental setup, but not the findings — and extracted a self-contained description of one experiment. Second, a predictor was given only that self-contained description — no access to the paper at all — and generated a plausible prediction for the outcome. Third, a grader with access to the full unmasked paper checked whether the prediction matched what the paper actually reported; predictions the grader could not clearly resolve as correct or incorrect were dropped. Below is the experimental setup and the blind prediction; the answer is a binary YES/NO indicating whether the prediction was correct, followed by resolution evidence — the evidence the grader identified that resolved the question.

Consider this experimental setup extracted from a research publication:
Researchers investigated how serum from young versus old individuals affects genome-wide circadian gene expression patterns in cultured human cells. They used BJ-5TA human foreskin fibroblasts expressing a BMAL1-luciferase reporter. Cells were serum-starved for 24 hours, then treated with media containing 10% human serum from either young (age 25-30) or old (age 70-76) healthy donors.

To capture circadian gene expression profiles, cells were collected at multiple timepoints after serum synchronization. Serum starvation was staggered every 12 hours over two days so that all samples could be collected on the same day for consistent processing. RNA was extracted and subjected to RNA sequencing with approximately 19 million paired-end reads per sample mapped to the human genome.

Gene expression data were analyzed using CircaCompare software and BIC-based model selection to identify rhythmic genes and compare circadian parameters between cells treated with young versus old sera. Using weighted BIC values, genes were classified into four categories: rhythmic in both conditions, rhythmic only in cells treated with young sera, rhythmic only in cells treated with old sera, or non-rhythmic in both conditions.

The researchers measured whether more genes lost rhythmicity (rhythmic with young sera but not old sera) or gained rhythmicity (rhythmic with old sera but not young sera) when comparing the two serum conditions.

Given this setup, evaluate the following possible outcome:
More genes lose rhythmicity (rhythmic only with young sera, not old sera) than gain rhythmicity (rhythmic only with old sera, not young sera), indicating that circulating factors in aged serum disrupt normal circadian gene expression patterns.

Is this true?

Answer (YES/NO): YES